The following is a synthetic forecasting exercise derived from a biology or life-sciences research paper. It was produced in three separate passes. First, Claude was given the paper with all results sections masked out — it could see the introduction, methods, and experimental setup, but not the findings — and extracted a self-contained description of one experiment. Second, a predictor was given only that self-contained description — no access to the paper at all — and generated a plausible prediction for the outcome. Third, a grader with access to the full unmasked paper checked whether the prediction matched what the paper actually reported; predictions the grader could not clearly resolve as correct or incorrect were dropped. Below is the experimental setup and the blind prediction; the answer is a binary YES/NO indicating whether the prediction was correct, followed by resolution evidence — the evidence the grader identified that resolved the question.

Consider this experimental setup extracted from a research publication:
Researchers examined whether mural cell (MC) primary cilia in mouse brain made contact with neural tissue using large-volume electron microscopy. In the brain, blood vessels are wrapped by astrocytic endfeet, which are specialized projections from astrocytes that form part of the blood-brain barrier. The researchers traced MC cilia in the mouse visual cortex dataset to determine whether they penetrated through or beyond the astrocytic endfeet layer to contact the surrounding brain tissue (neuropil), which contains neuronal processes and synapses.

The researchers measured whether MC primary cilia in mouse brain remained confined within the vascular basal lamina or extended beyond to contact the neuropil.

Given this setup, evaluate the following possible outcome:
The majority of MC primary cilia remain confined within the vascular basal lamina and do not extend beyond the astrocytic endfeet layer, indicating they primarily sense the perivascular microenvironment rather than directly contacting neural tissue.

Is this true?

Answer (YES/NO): NO